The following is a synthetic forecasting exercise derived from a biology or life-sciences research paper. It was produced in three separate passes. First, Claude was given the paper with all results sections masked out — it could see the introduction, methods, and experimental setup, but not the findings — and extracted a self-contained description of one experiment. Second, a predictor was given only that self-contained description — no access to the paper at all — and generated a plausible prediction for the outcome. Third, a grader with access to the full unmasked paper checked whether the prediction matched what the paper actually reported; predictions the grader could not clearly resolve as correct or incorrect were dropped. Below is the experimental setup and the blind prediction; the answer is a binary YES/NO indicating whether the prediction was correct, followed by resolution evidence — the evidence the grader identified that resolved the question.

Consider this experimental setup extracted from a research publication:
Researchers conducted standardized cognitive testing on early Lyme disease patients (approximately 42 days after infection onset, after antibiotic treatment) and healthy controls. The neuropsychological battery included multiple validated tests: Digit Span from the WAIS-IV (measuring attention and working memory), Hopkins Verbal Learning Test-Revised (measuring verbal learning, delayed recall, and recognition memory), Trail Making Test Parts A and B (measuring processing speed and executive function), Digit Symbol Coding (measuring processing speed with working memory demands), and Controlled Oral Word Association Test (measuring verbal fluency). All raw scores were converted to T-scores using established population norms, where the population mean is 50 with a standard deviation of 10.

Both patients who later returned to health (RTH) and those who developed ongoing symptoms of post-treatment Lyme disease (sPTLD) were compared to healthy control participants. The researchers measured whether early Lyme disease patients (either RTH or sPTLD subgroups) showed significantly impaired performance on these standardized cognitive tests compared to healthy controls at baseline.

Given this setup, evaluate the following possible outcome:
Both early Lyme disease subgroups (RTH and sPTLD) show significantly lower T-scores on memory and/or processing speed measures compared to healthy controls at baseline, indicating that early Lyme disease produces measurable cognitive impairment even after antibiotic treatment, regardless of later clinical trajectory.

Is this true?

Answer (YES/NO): YES